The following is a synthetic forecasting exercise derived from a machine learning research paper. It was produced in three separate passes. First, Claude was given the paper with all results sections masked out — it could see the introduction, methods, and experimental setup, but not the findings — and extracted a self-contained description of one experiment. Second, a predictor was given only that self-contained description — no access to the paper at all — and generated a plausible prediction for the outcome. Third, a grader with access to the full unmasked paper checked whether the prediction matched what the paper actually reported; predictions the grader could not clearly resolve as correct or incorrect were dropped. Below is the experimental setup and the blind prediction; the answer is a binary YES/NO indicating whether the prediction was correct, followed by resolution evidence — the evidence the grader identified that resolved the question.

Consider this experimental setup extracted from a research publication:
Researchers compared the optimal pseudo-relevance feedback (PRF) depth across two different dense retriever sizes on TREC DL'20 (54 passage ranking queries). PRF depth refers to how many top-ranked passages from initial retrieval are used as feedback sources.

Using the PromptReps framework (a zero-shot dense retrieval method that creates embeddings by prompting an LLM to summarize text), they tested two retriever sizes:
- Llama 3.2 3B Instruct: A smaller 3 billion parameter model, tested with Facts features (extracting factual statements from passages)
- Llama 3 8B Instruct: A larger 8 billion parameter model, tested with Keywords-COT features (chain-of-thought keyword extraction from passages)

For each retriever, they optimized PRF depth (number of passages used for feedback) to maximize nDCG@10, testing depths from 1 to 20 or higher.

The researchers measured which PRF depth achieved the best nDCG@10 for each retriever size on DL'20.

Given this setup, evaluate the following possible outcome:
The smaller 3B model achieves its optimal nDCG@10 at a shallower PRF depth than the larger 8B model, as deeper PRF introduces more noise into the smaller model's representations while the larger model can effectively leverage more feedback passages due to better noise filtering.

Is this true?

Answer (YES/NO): YES